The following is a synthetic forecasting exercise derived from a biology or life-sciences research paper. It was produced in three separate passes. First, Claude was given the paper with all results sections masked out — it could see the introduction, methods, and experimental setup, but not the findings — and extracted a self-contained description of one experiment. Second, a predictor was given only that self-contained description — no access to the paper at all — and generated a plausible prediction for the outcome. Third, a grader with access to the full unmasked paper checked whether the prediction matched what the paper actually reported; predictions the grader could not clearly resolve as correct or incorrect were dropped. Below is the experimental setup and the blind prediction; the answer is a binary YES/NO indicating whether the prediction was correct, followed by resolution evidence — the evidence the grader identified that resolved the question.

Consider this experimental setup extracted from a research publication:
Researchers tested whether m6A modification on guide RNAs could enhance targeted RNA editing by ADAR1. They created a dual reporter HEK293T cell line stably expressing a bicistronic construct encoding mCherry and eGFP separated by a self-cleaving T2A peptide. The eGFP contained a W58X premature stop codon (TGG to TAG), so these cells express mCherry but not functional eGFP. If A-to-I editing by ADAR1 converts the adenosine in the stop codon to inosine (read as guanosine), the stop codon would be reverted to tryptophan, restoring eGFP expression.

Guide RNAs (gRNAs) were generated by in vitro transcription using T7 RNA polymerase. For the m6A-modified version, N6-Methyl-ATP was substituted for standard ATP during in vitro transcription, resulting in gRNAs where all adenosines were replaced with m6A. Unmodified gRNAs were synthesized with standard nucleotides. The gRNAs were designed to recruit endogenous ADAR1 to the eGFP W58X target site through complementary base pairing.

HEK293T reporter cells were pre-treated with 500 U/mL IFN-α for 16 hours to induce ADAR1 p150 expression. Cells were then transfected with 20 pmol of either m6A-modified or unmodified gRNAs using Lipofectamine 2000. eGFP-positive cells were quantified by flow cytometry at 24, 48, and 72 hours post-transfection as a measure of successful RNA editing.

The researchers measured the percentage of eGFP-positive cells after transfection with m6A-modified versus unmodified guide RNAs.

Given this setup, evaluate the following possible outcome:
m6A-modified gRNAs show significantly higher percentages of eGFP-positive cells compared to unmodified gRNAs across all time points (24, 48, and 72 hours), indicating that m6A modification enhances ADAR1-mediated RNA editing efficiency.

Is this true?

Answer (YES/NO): YES